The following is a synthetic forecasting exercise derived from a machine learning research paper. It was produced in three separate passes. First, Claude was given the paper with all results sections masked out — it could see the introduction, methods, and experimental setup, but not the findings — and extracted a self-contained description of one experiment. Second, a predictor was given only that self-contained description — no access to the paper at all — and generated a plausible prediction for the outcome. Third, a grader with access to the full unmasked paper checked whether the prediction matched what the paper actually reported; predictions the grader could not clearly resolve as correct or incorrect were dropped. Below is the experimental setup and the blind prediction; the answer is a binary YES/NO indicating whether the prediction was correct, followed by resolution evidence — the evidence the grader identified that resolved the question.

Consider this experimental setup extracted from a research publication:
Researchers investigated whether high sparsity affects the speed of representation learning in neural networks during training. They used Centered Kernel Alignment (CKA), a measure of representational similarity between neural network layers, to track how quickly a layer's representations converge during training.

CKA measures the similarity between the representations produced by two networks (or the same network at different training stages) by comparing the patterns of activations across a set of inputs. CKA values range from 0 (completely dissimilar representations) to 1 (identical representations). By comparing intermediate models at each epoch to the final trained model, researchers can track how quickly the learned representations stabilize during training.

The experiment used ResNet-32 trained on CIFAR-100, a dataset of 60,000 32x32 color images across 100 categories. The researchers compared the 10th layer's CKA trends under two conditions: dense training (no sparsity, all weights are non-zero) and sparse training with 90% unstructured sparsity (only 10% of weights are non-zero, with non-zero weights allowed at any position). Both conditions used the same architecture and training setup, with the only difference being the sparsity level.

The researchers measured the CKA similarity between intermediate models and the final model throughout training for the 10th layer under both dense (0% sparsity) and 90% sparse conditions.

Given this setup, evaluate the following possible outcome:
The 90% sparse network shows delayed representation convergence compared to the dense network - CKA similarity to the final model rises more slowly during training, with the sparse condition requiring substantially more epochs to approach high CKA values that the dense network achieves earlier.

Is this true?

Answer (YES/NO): NO